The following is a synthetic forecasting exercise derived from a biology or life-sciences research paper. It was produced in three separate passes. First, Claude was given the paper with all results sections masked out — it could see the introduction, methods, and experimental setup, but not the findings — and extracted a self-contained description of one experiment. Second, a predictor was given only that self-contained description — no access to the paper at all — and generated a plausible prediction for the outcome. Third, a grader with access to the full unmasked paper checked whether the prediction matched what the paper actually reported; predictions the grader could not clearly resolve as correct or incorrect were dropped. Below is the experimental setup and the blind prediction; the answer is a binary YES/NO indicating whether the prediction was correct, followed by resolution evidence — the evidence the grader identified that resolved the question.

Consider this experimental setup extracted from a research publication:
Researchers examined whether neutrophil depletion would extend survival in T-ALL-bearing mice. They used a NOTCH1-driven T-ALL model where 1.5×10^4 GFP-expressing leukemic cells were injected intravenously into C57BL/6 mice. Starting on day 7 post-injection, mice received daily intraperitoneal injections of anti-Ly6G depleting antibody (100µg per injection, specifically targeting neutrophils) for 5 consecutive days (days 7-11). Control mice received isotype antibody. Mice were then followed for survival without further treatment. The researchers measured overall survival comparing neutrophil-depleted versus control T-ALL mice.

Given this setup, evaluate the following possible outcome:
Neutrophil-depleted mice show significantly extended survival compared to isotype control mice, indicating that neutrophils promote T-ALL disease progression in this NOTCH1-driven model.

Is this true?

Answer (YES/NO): NO